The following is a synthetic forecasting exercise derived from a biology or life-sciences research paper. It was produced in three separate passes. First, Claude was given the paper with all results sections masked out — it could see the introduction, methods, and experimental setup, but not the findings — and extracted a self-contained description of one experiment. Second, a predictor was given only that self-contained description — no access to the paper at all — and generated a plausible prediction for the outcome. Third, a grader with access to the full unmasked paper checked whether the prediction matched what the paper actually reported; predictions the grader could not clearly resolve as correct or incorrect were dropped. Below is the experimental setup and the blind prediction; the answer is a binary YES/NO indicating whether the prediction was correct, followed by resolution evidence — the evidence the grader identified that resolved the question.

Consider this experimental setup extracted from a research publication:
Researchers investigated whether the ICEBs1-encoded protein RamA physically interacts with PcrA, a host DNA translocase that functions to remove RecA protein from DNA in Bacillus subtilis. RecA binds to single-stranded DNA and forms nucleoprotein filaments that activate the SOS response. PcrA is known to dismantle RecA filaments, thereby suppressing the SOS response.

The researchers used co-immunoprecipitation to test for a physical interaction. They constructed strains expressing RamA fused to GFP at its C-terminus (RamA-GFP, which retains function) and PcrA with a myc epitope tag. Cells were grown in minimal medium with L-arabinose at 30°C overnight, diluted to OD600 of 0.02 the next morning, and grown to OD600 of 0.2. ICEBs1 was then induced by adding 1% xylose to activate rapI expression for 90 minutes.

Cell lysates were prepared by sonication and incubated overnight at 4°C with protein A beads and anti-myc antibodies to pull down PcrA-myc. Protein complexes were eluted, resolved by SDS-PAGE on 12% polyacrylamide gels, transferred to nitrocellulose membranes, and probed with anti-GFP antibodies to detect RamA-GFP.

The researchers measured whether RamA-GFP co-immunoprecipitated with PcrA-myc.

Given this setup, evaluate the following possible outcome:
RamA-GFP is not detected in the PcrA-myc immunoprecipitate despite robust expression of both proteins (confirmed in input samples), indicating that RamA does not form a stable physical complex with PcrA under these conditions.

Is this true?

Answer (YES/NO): NO